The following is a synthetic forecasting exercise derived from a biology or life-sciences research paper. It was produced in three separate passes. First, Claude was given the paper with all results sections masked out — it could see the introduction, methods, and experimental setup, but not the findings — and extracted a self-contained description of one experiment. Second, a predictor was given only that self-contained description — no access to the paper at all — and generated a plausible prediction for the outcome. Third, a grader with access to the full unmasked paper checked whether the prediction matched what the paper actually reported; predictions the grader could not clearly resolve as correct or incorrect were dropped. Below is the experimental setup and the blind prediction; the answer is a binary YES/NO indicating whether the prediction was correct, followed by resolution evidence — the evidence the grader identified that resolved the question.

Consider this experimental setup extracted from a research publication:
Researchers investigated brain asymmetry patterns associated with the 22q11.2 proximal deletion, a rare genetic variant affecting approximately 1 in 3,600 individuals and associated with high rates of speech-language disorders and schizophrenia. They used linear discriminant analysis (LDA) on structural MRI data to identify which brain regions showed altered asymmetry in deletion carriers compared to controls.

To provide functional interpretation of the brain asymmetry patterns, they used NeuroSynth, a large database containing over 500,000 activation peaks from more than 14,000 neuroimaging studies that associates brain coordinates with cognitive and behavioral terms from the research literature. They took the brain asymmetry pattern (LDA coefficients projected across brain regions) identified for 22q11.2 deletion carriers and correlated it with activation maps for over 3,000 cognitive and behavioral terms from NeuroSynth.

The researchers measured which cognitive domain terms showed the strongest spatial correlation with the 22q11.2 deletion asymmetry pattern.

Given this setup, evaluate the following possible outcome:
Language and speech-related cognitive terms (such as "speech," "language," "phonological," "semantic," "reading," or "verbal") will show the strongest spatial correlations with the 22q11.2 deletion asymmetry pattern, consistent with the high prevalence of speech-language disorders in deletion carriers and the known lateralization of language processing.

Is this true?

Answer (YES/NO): NO